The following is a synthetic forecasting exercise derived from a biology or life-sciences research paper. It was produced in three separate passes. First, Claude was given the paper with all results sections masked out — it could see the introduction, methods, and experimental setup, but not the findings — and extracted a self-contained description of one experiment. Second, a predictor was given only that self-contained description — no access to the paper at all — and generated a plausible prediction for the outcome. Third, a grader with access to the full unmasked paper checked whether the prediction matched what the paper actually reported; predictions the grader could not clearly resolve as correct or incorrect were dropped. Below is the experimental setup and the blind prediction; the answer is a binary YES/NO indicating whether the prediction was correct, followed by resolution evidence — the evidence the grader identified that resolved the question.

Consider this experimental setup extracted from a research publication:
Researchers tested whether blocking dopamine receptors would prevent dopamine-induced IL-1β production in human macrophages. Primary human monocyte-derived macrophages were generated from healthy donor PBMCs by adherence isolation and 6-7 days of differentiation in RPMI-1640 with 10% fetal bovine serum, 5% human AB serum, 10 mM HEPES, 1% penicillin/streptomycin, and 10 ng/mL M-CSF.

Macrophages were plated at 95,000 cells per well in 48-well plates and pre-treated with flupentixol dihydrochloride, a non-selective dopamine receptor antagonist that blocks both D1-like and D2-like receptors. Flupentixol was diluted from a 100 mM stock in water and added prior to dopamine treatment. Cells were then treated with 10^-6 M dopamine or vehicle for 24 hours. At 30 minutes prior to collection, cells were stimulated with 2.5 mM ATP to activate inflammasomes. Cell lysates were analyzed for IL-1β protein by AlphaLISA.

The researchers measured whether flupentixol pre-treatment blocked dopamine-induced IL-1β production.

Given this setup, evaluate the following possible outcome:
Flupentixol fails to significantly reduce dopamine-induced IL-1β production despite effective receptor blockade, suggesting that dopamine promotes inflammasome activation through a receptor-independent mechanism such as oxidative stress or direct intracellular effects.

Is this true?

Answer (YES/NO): NO